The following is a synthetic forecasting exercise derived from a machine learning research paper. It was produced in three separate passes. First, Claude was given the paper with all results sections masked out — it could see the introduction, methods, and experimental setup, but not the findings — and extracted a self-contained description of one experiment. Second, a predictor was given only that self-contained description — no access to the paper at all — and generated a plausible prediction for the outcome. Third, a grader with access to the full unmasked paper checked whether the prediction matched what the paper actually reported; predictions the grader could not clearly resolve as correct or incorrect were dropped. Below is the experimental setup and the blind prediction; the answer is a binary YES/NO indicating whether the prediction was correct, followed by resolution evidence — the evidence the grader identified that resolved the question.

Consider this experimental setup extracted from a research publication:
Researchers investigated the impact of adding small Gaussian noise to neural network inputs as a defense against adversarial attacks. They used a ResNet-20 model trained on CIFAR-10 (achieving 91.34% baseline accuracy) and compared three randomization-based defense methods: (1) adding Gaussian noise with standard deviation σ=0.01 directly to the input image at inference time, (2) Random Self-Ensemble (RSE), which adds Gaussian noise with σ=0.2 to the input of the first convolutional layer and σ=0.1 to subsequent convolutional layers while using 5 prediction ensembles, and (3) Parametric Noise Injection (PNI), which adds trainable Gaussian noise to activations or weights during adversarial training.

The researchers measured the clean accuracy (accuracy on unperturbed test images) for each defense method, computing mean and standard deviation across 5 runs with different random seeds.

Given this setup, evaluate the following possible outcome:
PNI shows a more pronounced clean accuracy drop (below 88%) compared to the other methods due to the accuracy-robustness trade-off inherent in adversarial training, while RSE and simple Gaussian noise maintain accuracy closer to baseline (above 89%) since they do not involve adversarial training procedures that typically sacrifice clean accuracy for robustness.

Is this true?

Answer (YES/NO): NO